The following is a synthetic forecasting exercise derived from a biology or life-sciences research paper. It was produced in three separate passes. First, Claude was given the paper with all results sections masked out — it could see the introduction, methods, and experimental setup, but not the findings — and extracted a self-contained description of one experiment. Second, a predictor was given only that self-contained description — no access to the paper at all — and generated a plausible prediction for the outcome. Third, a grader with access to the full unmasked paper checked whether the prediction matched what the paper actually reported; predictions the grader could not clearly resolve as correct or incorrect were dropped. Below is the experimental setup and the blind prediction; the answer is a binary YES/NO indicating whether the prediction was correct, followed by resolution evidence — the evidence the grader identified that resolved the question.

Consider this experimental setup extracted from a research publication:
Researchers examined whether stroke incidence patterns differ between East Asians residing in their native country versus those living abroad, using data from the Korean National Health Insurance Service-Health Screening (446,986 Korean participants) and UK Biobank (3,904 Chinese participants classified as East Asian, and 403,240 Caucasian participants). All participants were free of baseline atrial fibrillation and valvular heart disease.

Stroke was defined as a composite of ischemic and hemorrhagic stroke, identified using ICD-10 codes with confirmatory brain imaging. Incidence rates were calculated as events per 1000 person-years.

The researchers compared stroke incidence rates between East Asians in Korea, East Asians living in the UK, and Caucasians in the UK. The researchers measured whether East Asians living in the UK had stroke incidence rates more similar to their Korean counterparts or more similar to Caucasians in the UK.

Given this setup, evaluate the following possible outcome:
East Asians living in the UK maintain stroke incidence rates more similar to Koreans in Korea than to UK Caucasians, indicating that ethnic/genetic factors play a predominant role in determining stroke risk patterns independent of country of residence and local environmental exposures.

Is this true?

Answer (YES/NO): NO